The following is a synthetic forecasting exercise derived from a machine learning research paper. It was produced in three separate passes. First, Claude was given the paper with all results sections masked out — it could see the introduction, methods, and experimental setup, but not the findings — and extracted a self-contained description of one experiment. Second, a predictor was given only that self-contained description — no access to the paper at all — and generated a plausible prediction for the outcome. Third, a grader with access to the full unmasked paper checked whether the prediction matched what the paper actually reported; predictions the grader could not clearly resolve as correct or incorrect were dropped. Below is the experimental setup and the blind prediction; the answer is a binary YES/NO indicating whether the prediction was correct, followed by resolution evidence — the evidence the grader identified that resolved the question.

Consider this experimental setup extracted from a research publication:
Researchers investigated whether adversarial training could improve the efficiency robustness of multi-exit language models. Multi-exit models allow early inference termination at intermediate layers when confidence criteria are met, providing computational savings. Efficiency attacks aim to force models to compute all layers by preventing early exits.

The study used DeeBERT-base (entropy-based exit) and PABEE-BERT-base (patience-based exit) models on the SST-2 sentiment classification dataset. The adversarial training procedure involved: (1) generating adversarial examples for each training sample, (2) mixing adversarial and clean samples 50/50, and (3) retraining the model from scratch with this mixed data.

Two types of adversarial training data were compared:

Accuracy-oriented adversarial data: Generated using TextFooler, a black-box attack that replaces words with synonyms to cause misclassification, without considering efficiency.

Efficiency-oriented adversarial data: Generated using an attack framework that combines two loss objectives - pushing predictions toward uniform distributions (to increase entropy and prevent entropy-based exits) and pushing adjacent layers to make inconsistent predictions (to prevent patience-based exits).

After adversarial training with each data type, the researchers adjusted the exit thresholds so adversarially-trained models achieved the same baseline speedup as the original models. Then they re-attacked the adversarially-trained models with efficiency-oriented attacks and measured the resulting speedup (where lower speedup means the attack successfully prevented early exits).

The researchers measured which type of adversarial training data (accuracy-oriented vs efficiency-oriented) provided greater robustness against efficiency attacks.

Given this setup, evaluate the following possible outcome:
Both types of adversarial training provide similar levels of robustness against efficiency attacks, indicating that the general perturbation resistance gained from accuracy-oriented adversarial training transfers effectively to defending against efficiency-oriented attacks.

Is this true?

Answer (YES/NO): NO